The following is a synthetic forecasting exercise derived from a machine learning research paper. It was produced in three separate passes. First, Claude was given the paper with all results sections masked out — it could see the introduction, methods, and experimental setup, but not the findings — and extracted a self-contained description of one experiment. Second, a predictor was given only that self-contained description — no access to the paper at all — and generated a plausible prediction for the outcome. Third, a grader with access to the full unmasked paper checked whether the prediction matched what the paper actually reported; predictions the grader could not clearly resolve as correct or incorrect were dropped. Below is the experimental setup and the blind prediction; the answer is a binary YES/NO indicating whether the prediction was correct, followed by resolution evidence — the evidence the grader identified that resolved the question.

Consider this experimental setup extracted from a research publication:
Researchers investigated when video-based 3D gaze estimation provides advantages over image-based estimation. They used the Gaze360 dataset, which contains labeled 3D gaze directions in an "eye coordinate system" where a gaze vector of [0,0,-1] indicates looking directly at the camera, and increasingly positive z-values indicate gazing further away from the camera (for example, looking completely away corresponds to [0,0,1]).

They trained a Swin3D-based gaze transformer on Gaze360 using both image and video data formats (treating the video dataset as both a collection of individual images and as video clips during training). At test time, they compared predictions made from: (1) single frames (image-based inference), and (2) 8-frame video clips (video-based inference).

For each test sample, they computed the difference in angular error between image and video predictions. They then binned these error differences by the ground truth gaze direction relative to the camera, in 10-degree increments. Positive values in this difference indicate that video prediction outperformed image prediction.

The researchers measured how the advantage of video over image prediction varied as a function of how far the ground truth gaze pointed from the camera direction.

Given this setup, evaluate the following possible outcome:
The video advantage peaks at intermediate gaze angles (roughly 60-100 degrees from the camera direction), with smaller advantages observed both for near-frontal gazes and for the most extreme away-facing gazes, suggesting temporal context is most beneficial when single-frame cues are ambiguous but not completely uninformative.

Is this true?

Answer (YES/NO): NO